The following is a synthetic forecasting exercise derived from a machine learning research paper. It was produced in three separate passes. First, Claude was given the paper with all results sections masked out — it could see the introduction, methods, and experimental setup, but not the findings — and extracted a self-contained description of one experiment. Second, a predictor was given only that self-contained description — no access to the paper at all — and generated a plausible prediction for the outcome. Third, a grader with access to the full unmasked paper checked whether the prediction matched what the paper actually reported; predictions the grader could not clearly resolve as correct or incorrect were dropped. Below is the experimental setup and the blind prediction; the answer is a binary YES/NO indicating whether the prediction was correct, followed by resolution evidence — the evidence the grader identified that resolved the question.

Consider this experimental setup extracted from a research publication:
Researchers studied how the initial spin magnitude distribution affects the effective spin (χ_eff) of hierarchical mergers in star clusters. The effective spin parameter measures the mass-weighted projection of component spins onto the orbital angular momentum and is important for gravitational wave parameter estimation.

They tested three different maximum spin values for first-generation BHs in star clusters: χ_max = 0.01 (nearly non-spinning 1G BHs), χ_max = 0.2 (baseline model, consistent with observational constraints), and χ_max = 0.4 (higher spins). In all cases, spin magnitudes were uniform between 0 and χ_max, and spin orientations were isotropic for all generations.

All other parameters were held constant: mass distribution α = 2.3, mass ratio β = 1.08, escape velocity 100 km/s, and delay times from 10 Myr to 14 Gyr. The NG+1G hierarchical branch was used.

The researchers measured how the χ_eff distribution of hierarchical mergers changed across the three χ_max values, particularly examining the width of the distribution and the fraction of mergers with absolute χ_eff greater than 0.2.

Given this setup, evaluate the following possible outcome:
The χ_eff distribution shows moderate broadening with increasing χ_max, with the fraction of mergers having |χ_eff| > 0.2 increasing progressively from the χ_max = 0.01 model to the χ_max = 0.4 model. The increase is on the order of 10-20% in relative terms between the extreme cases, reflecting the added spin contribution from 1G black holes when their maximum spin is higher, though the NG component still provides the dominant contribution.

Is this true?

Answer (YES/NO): NO